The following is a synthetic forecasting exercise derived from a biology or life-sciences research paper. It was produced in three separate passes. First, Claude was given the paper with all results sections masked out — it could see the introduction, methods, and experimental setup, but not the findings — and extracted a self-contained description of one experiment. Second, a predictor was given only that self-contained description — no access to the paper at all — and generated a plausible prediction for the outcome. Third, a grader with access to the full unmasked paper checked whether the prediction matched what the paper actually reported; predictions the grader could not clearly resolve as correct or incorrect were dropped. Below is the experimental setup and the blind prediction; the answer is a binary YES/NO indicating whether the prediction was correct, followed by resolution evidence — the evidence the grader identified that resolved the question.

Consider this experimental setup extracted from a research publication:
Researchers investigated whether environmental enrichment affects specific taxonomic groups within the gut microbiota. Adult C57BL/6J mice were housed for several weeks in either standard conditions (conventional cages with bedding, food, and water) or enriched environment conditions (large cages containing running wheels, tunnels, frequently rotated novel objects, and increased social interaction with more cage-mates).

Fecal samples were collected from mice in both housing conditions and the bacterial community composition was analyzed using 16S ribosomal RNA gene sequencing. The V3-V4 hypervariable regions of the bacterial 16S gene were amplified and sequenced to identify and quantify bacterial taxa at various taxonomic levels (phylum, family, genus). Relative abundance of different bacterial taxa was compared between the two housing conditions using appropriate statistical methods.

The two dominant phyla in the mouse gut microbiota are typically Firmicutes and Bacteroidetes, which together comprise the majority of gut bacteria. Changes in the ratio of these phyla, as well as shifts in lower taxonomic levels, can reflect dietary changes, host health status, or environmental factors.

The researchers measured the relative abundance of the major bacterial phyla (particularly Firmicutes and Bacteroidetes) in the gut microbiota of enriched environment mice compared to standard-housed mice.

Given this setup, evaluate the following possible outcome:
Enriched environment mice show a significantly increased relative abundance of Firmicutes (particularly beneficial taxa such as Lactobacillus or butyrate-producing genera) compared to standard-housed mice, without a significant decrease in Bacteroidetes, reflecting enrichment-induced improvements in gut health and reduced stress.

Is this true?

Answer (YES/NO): NO